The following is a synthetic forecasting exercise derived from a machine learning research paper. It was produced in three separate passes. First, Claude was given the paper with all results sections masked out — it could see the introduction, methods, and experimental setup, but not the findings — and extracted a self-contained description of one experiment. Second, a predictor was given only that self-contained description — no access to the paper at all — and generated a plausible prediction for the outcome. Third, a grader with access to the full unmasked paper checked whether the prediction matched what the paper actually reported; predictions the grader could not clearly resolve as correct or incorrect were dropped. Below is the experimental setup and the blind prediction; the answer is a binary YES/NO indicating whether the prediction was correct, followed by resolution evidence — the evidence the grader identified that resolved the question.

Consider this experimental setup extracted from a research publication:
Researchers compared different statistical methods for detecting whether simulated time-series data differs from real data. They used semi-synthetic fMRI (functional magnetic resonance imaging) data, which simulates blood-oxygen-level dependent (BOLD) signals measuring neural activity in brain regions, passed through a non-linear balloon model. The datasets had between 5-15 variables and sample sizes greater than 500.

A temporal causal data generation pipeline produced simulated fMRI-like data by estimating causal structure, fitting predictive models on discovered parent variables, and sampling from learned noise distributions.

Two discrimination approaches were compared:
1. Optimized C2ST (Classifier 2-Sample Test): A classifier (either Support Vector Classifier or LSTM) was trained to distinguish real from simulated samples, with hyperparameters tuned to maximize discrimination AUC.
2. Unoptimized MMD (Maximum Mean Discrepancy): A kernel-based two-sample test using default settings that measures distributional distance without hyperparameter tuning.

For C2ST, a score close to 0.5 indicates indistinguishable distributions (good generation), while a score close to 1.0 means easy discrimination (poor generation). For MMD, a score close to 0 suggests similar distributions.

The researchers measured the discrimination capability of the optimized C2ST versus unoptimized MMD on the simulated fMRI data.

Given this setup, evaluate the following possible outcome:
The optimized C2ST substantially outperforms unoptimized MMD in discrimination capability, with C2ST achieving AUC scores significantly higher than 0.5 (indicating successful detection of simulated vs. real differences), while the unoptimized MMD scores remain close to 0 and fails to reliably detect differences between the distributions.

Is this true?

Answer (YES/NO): YES